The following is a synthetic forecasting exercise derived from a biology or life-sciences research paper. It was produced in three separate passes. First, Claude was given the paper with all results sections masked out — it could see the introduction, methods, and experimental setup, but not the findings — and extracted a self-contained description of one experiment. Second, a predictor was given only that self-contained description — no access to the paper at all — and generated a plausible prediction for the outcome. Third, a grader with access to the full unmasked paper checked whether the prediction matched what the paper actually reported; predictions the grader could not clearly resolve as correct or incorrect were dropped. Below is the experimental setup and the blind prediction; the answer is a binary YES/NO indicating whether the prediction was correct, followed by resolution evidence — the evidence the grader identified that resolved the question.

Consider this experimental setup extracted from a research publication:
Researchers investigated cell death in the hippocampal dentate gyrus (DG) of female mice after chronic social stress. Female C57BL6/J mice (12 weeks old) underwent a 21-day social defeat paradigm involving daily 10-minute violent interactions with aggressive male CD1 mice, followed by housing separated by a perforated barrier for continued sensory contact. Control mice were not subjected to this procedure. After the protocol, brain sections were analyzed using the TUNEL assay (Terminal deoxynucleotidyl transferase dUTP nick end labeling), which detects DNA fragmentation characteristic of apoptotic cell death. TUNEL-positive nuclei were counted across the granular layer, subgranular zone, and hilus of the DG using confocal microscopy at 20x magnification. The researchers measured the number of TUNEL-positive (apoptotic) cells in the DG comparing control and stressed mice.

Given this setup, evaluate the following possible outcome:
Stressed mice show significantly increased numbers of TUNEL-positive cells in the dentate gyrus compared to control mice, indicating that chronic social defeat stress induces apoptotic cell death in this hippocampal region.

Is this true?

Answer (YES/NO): YES